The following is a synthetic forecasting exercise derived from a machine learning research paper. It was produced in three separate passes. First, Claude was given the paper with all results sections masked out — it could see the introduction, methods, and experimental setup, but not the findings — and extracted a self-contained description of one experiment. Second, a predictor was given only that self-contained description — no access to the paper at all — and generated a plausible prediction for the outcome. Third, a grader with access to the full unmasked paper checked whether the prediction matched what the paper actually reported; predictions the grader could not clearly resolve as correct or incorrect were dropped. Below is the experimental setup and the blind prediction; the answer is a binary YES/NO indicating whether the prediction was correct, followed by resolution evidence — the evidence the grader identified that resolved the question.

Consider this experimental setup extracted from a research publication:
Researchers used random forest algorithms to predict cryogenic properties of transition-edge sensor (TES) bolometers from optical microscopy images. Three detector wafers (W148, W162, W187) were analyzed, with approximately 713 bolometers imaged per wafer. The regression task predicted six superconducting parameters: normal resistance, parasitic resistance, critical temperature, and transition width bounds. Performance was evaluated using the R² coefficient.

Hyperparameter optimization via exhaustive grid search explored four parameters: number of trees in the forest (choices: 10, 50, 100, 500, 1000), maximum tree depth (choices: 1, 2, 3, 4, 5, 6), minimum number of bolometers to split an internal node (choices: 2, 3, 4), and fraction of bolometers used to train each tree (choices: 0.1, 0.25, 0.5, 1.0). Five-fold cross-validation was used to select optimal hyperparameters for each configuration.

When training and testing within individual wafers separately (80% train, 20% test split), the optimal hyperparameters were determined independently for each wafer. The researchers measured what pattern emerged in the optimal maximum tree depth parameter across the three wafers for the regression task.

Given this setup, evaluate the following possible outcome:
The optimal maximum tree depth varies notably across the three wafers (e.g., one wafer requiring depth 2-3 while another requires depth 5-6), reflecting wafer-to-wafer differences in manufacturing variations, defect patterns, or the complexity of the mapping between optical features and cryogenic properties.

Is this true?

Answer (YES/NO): NO